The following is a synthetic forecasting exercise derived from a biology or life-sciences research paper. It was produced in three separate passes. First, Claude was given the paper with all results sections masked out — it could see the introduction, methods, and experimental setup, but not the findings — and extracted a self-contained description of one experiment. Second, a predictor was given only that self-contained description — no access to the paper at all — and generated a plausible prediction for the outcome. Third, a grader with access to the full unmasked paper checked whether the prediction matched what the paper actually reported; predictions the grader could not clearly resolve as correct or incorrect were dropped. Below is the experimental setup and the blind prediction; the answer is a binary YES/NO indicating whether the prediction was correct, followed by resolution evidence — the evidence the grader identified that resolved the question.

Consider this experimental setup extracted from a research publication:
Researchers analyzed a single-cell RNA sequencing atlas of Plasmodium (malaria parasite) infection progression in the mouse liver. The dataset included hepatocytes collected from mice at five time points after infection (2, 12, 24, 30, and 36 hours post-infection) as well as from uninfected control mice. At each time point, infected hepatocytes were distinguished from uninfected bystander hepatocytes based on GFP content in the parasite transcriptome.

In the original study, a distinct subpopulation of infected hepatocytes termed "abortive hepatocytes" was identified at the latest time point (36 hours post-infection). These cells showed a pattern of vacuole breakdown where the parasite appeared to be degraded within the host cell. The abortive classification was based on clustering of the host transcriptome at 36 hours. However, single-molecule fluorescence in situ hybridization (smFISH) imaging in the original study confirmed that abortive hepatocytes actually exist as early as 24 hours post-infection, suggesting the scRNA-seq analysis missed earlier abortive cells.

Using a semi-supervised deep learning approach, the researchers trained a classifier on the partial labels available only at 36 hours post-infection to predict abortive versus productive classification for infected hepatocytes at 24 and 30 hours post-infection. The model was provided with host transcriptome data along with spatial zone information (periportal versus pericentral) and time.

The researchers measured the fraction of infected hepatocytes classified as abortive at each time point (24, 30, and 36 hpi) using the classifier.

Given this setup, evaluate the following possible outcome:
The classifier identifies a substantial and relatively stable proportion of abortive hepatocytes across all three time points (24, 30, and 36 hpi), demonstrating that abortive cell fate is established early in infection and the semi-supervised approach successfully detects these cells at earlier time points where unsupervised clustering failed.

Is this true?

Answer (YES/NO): NO